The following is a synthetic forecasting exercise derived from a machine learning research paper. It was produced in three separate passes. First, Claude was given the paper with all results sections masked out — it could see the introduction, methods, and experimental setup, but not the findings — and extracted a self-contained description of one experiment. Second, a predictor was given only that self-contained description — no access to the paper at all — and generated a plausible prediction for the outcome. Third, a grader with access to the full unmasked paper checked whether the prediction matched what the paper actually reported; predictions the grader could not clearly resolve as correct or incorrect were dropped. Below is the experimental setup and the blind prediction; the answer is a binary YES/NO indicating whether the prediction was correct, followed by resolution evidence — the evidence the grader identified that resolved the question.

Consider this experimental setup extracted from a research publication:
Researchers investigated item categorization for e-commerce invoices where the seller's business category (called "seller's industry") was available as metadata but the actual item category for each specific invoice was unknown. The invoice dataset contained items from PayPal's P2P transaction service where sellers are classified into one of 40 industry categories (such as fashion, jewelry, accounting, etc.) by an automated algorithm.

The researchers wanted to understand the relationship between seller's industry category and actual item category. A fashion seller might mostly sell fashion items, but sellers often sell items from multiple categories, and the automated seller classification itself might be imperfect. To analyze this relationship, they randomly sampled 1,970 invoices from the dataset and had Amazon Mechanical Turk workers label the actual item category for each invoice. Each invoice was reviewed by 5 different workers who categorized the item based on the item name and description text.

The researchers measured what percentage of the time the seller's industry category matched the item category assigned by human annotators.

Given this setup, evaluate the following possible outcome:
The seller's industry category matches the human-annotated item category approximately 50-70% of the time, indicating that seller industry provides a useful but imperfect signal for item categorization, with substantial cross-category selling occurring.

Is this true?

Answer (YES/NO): NO